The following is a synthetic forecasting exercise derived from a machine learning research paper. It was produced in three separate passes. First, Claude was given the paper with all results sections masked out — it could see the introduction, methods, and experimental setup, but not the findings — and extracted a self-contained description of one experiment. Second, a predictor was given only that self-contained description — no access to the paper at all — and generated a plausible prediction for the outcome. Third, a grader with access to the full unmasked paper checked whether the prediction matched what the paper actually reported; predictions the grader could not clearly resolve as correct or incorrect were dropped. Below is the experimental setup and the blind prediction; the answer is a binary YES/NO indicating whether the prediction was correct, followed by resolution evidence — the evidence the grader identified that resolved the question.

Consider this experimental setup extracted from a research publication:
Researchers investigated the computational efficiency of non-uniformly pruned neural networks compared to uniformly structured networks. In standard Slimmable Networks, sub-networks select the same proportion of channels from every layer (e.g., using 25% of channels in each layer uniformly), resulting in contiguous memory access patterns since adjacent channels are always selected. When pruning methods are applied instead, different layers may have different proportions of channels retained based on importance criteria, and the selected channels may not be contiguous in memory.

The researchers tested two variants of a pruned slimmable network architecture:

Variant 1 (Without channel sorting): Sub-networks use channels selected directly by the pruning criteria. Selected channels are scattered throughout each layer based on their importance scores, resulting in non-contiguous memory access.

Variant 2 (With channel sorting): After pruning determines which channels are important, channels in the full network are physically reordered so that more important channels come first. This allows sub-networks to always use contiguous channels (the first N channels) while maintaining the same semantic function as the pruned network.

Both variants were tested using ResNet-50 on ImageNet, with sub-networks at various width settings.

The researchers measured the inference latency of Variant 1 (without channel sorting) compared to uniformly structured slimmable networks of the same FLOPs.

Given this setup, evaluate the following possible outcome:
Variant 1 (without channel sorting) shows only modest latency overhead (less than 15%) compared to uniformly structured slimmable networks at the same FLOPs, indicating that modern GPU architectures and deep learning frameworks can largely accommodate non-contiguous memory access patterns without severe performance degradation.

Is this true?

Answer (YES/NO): NO